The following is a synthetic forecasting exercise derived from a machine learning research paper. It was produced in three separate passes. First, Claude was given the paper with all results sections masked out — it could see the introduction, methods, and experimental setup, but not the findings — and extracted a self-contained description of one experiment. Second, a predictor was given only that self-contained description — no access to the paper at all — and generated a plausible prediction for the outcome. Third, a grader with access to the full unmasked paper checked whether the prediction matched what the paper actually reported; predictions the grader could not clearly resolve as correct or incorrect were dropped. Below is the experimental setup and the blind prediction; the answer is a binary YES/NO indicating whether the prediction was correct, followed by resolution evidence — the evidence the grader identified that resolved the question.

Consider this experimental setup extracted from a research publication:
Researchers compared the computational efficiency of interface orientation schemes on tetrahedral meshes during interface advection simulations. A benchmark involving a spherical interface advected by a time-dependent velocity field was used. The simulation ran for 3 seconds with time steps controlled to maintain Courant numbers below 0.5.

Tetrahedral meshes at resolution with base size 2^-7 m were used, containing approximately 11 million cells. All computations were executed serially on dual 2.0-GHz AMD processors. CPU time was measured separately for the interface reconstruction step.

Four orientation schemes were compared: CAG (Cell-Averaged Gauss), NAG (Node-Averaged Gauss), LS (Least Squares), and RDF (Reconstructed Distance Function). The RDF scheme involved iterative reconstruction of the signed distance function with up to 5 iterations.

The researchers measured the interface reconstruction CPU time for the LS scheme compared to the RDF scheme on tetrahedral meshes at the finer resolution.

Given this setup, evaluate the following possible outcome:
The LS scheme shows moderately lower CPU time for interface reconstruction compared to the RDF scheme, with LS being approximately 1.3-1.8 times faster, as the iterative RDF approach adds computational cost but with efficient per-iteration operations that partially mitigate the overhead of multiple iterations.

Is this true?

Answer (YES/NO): NO